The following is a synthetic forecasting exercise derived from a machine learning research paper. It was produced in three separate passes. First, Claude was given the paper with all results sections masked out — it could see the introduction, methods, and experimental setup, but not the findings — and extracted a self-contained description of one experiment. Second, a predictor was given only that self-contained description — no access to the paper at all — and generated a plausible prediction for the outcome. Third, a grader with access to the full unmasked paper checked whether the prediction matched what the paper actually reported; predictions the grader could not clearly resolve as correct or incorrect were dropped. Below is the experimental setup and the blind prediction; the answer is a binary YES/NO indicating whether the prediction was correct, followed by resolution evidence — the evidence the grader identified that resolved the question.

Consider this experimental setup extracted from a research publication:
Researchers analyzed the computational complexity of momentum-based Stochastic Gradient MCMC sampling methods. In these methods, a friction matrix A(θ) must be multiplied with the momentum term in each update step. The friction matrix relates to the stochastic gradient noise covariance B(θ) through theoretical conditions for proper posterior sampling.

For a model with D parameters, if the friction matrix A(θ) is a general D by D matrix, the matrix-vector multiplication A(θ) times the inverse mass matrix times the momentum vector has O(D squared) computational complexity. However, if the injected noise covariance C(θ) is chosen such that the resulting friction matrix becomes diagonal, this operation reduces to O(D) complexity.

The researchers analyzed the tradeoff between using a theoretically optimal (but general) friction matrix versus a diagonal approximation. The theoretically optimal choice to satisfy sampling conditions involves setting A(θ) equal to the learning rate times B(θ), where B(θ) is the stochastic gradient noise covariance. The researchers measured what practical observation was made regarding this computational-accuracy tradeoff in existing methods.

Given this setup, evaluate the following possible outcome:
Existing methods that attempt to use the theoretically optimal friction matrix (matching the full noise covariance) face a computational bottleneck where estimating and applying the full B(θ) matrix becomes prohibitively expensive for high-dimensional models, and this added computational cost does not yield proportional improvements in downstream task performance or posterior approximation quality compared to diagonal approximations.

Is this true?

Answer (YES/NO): NO